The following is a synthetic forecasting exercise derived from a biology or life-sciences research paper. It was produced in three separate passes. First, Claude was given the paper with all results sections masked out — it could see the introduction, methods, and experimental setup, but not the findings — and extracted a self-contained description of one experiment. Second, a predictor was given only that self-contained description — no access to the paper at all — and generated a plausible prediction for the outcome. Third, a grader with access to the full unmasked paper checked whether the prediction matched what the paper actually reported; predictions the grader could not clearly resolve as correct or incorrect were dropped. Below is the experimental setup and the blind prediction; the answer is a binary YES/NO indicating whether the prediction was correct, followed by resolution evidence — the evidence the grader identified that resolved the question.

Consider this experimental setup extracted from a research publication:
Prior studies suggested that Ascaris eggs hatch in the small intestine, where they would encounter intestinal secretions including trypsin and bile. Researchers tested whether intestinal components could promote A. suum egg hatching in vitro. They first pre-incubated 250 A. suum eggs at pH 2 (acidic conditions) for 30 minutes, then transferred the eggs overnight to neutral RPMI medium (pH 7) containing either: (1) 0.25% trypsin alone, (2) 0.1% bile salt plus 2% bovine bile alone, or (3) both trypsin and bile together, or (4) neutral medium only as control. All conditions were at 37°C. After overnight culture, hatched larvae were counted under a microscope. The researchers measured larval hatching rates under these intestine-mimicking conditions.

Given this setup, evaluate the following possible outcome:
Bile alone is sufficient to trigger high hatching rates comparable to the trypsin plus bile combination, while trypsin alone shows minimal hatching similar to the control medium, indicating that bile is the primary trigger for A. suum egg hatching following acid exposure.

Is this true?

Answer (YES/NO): NO